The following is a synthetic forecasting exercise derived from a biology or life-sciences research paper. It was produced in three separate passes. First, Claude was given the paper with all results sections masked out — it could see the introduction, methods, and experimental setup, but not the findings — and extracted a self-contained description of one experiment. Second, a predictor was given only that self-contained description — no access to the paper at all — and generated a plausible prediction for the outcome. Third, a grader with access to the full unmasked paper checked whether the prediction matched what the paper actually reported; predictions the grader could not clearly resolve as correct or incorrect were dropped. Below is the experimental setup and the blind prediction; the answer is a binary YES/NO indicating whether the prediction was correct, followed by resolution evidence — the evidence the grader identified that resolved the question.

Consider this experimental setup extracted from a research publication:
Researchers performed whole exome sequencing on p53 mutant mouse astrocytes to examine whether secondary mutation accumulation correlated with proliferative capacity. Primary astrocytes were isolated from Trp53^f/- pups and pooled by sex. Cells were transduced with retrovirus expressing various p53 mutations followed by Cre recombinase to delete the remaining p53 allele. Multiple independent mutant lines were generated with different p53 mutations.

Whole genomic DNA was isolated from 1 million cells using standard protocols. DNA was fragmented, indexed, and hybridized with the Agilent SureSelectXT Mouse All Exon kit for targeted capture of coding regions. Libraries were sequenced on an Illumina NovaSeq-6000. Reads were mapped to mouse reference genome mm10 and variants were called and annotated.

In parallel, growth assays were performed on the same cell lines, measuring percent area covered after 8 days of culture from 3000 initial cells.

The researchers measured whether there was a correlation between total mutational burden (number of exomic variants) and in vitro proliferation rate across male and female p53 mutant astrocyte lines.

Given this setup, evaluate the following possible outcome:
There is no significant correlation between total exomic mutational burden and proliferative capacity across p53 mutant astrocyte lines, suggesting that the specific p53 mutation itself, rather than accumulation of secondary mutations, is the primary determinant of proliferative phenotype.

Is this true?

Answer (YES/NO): YES